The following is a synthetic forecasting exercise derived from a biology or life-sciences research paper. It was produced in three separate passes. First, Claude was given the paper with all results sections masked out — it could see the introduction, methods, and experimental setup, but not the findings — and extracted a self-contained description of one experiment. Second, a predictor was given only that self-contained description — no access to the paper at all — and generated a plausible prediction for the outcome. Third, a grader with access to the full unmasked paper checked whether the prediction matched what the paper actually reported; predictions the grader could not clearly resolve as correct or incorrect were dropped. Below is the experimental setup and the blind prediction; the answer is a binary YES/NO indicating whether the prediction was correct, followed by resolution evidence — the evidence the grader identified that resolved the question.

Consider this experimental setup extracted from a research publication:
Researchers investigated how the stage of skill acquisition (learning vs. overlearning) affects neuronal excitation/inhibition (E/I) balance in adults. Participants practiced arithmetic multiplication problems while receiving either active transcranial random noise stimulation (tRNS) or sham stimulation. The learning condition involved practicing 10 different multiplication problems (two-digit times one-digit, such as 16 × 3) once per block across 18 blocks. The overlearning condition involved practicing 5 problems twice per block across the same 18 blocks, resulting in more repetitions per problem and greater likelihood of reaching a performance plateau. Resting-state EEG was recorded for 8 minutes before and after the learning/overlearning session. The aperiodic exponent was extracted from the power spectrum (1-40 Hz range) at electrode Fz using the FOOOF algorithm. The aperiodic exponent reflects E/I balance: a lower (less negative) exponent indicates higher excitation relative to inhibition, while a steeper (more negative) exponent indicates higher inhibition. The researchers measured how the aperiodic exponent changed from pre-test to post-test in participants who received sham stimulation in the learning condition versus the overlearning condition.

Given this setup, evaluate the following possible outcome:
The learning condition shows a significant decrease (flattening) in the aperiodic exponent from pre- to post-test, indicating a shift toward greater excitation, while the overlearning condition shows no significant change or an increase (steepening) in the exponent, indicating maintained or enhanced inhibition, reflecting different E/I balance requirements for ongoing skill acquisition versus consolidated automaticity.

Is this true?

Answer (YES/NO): NO